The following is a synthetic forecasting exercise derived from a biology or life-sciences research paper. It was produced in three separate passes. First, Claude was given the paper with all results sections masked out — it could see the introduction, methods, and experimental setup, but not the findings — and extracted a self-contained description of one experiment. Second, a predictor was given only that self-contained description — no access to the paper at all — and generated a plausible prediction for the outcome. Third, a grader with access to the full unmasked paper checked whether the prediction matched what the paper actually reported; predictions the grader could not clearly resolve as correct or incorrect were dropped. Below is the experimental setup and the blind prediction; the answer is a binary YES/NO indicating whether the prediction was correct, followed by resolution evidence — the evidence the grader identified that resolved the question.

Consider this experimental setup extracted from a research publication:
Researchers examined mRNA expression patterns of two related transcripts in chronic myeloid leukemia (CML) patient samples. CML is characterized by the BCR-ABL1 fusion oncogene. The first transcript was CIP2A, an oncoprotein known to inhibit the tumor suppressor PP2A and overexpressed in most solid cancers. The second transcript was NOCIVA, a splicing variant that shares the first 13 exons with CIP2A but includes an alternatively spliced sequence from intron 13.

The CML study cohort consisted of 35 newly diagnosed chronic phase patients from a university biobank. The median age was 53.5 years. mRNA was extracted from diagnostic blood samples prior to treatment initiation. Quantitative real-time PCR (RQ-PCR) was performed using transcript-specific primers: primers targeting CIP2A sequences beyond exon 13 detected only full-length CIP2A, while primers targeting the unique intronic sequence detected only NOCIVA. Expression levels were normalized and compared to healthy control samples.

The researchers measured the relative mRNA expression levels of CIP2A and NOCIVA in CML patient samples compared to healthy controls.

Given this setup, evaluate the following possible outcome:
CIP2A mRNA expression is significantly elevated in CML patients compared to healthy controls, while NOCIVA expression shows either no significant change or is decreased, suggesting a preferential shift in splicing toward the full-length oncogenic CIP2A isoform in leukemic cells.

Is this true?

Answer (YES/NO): NO